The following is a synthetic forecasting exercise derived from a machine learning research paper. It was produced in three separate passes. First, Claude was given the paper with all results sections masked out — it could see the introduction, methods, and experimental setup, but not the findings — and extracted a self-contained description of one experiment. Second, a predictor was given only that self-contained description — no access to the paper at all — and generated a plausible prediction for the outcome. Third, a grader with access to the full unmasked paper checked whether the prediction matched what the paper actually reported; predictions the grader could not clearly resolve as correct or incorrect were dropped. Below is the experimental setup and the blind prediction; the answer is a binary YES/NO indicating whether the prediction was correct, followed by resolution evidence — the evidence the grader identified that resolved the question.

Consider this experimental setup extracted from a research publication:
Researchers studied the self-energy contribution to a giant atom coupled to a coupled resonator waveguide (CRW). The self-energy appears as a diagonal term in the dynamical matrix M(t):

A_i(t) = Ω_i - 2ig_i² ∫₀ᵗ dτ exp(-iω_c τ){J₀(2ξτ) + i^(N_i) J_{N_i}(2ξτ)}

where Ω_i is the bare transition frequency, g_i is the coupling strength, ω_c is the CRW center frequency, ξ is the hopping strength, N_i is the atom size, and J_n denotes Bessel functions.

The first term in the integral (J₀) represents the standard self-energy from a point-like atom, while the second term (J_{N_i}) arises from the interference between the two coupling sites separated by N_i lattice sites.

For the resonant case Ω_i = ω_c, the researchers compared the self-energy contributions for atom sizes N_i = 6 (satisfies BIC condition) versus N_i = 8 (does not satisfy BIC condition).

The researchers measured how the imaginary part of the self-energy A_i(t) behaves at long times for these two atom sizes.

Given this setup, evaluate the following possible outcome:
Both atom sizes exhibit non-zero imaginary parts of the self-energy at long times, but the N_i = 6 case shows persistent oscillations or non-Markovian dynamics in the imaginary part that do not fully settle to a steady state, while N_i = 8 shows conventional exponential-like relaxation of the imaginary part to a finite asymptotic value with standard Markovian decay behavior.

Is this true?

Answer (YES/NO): NO